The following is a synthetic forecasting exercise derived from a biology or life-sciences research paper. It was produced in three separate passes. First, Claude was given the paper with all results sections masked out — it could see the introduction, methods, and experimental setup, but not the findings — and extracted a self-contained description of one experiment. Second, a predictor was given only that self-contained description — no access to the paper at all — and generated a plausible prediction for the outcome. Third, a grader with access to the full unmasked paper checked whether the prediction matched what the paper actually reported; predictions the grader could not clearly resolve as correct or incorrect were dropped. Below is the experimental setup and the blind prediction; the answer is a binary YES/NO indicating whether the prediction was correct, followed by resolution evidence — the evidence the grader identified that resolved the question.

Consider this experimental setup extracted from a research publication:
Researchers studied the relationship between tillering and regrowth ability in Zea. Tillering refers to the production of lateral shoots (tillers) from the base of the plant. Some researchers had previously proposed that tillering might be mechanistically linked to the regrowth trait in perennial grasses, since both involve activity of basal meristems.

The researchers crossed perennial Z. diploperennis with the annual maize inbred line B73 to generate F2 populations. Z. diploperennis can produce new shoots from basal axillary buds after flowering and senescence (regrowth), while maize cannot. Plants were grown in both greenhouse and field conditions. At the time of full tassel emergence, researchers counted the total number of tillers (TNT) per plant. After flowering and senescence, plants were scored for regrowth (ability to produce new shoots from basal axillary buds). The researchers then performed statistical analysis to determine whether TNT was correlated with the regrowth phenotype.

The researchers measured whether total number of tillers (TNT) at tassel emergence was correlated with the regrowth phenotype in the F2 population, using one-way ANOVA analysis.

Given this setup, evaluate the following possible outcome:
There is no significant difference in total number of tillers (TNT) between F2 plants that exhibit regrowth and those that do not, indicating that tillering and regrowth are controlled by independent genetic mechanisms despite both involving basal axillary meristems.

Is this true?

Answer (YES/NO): YES